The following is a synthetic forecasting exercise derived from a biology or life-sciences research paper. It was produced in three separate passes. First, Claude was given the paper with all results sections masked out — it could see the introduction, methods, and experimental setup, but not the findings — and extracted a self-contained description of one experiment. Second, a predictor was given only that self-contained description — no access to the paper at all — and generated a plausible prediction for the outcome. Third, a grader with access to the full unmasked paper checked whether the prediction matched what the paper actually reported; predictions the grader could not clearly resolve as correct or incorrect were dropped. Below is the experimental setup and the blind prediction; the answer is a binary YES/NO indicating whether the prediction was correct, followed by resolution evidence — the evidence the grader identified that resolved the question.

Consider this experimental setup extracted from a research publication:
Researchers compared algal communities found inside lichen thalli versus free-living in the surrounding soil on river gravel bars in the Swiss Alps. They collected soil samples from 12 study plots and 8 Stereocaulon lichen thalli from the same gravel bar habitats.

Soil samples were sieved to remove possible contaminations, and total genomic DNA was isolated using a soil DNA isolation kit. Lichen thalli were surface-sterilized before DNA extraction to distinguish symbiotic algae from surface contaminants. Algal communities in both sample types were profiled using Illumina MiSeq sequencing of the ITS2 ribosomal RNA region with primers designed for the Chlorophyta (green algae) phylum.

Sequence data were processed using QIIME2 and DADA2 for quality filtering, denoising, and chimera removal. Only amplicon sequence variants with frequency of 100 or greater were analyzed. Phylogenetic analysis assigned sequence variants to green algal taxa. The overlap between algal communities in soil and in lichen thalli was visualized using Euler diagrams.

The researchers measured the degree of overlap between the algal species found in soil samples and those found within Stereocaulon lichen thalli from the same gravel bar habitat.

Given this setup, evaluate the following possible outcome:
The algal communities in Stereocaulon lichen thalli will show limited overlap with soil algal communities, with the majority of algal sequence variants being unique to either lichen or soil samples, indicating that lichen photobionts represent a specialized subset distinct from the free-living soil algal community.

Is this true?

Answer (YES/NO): YES